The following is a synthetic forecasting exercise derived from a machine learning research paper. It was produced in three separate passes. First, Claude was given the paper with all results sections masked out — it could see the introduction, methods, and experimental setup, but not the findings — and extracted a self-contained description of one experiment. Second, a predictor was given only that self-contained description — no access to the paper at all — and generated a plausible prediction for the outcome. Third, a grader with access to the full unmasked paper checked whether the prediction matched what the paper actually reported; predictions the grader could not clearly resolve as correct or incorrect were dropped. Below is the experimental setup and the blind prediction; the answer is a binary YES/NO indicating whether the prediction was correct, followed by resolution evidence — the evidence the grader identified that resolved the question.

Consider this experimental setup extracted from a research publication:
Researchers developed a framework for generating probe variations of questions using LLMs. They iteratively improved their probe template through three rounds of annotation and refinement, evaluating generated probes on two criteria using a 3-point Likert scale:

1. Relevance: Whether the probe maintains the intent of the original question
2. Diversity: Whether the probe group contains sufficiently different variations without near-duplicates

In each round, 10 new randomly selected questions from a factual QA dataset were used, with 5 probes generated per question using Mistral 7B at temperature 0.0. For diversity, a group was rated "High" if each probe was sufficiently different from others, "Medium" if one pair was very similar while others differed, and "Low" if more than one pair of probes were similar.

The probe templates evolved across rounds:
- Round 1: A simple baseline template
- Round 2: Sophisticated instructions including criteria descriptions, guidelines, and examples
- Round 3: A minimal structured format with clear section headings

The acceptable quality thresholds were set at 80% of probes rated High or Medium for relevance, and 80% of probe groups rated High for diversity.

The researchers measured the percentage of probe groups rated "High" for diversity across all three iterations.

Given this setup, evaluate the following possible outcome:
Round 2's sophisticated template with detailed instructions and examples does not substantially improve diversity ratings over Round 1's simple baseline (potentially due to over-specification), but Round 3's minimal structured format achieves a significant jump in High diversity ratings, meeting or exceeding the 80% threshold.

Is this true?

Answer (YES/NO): NO